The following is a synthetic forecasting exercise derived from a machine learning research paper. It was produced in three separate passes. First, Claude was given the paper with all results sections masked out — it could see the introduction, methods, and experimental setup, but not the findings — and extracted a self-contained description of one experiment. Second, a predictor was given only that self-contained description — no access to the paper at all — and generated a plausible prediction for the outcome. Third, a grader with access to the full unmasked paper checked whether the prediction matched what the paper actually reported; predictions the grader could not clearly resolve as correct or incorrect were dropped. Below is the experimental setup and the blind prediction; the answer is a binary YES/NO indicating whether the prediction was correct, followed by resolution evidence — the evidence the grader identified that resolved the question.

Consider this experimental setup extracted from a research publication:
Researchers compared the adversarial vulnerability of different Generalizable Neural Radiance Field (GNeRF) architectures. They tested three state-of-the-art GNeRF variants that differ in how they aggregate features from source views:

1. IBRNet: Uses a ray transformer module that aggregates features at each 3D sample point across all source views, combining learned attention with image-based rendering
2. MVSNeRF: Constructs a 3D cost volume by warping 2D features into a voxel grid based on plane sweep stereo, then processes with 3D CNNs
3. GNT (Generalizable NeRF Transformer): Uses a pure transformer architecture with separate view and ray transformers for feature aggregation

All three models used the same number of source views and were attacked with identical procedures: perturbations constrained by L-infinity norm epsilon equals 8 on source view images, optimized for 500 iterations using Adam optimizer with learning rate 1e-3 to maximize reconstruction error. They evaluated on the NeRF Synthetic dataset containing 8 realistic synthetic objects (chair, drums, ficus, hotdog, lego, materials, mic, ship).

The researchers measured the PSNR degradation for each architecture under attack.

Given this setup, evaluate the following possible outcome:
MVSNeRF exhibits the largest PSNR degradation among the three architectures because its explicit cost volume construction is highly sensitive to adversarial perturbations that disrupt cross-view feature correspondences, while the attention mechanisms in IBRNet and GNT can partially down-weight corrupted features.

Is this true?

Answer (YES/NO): NO